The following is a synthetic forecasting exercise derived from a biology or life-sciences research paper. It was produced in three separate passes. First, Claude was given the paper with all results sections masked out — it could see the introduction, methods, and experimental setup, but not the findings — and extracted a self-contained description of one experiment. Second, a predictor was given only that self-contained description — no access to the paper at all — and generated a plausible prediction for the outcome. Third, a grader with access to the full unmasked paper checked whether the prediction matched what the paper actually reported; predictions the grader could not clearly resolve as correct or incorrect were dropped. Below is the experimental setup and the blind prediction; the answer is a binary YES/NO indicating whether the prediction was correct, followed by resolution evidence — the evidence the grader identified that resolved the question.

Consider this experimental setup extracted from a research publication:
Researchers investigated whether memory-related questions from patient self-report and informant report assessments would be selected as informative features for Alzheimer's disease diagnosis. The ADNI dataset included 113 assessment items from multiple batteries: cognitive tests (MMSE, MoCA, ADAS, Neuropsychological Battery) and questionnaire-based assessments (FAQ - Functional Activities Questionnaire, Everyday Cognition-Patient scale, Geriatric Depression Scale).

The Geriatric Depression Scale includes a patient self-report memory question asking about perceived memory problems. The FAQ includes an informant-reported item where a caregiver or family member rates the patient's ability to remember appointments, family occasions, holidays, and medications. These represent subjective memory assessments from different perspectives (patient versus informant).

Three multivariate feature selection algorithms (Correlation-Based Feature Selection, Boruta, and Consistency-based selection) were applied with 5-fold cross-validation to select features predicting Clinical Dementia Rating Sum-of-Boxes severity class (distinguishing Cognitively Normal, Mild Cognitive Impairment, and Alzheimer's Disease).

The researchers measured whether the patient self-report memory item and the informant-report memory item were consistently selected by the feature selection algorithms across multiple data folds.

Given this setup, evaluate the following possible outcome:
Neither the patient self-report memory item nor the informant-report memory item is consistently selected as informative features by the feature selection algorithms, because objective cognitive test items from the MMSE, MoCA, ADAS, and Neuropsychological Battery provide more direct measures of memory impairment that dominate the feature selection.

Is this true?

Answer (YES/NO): NO